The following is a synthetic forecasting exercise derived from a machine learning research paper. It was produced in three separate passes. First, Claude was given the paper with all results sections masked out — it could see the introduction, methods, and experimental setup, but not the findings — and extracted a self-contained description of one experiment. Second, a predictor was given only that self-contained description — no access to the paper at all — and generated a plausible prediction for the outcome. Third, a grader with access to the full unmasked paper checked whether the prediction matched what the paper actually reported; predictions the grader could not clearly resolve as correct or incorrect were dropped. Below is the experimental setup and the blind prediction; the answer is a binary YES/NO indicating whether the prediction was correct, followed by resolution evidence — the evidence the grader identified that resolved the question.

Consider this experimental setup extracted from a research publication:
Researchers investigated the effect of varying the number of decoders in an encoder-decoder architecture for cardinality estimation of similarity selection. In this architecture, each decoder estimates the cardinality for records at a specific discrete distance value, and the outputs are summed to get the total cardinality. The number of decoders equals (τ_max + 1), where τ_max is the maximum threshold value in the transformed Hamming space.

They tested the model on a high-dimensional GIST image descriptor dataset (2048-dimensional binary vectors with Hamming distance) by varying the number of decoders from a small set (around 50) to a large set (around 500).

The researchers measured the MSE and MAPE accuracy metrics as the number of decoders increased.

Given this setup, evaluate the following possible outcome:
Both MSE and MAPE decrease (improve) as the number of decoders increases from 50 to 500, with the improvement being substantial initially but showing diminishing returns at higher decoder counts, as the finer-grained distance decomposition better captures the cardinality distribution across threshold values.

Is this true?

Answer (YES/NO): NO